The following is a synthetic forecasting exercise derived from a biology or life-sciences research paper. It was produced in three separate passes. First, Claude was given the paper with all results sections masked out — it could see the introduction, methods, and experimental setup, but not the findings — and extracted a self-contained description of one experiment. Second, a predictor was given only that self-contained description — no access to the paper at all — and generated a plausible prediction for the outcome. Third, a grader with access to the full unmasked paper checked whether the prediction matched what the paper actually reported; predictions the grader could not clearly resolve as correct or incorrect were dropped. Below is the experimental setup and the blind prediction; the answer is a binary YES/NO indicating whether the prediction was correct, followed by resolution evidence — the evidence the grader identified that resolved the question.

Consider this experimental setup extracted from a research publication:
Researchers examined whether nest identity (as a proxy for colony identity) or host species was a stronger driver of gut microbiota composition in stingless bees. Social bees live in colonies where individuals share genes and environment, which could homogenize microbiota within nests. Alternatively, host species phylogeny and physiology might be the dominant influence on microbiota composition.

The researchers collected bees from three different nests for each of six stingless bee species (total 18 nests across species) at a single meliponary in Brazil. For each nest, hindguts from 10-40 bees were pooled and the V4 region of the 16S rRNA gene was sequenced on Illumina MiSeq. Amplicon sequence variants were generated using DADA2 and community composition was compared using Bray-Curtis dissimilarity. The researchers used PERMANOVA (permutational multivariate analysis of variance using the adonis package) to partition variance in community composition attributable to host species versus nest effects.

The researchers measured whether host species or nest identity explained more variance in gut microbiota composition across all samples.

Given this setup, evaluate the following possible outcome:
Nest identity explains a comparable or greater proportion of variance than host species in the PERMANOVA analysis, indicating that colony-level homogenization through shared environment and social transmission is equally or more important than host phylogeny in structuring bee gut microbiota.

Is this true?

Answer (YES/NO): NO